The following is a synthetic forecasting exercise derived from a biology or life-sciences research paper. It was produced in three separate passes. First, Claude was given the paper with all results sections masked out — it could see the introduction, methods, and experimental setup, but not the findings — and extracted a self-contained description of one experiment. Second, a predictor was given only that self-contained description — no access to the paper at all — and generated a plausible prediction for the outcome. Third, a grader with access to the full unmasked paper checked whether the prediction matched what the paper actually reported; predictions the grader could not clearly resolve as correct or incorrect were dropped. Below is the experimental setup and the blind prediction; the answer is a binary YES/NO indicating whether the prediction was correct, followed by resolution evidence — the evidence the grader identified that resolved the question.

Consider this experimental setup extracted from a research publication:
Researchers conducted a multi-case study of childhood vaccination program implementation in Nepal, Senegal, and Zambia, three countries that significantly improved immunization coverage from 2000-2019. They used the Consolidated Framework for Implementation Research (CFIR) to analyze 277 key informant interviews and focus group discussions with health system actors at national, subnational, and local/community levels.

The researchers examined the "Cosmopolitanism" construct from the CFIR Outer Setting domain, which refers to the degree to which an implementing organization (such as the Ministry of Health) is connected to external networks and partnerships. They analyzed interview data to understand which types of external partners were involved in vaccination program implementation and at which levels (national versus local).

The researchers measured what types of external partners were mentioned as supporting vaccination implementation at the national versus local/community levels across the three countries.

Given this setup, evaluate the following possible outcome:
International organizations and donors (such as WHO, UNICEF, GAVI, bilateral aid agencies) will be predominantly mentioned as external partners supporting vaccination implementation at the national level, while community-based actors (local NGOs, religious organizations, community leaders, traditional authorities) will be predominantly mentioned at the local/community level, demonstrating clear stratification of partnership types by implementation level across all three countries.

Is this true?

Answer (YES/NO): YES